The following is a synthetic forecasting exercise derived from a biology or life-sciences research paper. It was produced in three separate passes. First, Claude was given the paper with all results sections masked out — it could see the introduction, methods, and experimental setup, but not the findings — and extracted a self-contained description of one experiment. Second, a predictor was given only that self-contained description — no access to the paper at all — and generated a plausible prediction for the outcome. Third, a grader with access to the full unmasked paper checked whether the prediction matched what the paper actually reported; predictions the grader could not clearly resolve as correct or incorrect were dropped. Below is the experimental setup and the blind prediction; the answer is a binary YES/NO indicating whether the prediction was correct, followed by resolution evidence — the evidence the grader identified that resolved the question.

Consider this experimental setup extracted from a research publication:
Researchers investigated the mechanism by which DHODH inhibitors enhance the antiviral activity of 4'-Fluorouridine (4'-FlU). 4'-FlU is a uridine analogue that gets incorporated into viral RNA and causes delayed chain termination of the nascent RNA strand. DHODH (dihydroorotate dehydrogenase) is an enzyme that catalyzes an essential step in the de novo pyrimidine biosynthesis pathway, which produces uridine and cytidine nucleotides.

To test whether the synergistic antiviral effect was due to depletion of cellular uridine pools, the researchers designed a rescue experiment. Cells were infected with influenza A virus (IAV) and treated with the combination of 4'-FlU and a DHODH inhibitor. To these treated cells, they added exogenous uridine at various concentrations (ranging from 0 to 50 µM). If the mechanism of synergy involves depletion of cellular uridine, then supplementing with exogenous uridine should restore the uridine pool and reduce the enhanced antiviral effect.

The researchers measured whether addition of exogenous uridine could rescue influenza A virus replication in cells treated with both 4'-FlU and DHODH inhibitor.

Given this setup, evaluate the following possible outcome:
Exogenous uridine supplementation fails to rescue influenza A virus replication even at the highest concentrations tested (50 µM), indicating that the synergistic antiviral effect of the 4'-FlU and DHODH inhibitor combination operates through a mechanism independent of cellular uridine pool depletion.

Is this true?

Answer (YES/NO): NO